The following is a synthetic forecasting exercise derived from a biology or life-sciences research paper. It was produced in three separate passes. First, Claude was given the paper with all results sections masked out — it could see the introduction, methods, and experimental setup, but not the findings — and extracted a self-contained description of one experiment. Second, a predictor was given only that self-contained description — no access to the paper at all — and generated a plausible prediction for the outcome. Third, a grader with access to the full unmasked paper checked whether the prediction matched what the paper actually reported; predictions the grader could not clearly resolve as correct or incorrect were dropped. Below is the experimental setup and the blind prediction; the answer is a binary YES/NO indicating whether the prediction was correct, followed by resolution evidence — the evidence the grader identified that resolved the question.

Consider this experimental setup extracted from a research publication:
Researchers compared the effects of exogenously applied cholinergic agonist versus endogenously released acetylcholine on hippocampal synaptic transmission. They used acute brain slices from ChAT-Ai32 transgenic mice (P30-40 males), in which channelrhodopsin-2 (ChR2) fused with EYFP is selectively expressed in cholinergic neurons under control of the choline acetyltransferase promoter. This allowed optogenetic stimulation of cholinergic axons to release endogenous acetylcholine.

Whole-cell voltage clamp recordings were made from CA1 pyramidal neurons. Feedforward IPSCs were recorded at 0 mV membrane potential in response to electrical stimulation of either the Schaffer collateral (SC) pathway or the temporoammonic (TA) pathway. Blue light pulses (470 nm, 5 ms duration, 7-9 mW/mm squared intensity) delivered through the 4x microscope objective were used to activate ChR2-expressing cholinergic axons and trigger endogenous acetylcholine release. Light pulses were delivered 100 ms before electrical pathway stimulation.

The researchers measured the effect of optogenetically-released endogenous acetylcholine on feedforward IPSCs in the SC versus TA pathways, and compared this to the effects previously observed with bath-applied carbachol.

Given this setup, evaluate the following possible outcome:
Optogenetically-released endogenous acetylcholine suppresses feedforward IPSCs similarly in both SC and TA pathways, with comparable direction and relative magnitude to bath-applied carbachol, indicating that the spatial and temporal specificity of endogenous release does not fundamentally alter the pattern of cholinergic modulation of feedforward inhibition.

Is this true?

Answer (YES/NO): YES